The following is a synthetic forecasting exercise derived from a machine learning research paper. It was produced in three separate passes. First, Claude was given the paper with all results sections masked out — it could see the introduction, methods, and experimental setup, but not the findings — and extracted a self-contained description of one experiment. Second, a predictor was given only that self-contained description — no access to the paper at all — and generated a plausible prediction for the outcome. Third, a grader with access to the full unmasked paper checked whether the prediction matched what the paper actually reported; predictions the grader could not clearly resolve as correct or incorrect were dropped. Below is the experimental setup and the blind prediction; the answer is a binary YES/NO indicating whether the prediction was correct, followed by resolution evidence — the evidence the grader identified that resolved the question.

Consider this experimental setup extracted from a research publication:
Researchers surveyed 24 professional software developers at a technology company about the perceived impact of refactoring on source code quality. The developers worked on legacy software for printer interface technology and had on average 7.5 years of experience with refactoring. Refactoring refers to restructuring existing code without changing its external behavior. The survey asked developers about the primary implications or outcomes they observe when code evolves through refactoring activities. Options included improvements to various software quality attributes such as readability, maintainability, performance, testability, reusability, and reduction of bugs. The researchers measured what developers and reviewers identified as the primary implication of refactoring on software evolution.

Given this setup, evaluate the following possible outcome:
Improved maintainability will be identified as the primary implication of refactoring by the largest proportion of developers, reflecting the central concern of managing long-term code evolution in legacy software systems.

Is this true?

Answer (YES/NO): NO